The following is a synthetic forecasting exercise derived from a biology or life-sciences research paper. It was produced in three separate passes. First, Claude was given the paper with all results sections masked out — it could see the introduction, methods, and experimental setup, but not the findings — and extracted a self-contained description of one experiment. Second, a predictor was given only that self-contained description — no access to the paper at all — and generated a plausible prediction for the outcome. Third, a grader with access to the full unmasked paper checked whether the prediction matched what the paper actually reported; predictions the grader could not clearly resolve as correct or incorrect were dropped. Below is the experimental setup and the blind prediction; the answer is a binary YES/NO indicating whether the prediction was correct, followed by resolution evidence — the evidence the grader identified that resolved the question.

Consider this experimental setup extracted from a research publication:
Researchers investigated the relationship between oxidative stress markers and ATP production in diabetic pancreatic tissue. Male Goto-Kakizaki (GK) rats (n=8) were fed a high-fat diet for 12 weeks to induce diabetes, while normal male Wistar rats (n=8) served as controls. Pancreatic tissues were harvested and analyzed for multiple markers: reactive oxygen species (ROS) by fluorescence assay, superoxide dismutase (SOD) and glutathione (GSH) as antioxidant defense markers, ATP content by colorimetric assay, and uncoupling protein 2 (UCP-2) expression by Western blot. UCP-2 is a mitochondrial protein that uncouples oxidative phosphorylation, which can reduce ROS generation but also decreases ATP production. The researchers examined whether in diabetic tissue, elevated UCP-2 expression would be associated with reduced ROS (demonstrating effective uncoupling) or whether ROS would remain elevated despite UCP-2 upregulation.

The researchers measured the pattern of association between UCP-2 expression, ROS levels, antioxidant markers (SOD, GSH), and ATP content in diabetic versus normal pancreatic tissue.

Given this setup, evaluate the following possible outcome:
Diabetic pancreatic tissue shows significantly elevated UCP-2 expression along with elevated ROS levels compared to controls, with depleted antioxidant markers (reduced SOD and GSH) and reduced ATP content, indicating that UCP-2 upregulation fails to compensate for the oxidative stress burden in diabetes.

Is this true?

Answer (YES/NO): NO